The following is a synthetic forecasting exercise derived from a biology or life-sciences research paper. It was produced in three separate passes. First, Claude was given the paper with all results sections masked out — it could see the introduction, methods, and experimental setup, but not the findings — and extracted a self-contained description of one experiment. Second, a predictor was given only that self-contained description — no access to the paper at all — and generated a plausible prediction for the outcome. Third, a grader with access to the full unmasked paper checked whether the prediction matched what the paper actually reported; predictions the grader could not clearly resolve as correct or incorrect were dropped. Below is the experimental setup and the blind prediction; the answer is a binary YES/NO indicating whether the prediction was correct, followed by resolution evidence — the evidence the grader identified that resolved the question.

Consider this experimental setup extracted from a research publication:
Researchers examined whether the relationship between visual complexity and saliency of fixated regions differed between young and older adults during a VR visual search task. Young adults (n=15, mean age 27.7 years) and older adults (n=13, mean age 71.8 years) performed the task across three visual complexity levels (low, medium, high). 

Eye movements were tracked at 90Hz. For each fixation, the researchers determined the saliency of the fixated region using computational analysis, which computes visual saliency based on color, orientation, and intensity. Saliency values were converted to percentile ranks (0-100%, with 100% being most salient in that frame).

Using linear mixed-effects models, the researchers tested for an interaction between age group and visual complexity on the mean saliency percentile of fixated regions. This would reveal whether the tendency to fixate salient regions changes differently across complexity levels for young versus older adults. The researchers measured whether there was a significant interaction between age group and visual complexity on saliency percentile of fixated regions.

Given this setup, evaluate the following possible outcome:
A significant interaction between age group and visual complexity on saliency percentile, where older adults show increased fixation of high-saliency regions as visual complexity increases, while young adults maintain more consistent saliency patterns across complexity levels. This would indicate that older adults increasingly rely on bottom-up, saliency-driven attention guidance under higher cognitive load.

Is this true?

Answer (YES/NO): NO